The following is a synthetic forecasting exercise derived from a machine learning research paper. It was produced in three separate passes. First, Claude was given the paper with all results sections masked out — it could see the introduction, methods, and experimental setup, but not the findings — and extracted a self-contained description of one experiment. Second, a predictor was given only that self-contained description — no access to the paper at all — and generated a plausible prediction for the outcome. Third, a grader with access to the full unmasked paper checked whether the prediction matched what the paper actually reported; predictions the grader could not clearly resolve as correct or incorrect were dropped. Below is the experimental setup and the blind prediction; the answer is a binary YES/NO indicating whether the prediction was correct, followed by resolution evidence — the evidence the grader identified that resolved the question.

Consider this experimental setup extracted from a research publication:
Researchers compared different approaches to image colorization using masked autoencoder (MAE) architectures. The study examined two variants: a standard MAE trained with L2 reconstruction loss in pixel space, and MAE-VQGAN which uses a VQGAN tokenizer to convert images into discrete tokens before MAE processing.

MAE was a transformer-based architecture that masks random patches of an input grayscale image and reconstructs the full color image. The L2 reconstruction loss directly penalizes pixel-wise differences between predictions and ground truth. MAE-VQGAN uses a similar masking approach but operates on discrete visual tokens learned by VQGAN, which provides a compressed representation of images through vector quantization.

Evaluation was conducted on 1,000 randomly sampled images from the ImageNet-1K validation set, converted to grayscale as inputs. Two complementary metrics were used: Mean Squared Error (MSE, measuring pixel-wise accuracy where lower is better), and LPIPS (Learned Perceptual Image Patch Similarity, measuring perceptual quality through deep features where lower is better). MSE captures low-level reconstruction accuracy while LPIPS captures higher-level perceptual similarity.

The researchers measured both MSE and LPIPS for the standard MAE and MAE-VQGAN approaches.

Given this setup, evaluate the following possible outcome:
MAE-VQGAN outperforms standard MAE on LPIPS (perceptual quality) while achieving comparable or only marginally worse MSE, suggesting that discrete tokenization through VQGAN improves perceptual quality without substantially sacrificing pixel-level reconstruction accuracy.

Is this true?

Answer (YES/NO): NO